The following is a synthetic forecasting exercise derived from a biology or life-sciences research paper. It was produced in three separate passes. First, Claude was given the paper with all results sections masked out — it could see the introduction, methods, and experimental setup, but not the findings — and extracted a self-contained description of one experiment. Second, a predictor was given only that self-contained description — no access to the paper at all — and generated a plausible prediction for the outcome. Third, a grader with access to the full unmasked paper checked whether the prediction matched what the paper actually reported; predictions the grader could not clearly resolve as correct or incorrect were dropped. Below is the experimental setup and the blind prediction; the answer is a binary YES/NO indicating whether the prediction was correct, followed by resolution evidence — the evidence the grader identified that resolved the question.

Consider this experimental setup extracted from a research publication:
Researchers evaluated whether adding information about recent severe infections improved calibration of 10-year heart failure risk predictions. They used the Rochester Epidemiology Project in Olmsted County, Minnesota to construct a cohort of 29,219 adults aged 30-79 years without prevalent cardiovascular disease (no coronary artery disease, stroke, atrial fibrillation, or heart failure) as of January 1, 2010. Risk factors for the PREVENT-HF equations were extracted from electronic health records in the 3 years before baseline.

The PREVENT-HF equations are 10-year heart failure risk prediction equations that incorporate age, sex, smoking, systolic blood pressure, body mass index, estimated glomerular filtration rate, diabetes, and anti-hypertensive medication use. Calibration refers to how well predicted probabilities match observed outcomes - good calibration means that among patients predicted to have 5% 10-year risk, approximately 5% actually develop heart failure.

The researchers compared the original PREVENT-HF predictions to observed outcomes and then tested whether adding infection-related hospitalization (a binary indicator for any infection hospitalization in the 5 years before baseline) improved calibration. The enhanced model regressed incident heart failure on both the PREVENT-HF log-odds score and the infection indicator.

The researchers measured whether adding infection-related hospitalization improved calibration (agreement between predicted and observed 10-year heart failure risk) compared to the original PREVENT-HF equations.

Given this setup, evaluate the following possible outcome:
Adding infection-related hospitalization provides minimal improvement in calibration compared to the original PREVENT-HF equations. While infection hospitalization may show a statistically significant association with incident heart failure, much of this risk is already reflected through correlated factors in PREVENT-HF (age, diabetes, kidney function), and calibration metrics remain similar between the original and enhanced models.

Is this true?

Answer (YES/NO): YES